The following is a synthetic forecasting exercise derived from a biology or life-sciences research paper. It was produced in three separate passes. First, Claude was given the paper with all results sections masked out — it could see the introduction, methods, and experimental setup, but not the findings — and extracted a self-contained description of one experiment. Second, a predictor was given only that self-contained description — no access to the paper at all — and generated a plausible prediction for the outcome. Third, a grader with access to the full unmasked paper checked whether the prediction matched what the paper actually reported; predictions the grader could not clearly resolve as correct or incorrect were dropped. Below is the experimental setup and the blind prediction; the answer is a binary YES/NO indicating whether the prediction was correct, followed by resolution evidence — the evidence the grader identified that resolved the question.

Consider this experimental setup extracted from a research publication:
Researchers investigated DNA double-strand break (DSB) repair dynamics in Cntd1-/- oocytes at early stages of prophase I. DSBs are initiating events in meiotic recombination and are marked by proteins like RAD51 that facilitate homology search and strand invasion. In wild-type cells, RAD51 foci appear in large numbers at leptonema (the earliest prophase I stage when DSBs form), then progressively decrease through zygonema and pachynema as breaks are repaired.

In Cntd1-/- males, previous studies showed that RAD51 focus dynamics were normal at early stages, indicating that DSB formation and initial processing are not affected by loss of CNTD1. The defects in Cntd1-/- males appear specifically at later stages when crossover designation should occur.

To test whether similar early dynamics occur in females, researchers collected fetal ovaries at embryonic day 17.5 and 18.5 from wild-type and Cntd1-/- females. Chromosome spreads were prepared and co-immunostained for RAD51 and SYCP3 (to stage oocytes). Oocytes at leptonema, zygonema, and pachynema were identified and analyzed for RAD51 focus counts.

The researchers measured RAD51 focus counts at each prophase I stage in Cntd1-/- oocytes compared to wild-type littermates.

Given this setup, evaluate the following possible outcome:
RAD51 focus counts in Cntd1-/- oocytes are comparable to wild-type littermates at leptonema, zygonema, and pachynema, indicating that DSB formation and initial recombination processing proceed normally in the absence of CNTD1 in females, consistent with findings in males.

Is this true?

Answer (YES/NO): NO